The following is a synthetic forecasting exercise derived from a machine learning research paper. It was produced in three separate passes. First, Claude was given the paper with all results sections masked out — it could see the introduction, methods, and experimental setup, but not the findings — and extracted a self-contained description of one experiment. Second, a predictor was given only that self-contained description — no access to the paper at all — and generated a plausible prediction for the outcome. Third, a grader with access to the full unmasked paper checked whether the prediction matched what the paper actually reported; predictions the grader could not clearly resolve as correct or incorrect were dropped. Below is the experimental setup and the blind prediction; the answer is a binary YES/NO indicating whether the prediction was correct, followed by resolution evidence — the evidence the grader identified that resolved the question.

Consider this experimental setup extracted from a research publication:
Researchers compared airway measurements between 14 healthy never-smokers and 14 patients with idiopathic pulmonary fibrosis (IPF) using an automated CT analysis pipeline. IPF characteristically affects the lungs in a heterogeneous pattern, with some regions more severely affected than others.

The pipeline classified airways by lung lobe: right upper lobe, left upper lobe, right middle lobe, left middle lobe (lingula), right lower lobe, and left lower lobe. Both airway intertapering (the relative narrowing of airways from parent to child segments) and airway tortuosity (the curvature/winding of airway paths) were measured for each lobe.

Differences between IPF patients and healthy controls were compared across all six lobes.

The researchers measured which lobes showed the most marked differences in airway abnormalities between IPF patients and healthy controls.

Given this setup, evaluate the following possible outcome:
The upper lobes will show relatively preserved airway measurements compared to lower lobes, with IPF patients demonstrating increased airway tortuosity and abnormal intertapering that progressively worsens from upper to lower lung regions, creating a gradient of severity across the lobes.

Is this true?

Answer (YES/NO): NO